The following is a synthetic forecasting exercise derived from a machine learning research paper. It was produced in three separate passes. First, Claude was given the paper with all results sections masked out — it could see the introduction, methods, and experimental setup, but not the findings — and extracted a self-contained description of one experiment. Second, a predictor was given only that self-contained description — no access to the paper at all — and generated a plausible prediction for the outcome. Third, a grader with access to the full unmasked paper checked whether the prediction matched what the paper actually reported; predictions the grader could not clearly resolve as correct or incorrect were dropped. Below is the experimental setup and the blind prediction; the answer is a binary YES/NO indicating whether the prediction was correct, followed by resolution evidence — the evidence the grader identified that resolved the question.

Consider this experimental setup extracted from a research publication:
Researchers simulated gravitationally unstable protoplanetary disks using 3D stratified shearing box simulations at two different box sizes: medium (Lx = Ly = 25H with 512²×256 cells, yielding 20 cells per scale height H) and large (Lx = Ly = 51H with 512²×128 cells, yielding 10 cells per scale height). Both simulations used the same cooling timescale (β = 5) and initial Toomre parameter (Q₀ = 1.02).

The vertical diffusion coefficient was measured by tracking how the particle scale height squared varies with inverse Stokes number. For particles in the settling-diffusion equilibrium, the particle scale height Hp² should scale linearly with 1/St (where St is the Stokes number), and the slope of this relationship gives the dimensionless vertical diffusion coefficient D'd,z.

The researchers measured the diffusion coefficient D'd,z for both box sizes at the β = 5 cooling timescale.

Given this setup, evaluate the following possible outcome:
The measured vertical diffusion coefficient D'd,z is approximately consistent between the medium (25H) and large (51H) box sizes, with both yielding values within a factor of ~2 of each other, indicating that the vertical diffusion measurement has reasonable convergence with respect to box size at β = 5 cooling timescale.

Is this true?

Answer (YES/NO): NO